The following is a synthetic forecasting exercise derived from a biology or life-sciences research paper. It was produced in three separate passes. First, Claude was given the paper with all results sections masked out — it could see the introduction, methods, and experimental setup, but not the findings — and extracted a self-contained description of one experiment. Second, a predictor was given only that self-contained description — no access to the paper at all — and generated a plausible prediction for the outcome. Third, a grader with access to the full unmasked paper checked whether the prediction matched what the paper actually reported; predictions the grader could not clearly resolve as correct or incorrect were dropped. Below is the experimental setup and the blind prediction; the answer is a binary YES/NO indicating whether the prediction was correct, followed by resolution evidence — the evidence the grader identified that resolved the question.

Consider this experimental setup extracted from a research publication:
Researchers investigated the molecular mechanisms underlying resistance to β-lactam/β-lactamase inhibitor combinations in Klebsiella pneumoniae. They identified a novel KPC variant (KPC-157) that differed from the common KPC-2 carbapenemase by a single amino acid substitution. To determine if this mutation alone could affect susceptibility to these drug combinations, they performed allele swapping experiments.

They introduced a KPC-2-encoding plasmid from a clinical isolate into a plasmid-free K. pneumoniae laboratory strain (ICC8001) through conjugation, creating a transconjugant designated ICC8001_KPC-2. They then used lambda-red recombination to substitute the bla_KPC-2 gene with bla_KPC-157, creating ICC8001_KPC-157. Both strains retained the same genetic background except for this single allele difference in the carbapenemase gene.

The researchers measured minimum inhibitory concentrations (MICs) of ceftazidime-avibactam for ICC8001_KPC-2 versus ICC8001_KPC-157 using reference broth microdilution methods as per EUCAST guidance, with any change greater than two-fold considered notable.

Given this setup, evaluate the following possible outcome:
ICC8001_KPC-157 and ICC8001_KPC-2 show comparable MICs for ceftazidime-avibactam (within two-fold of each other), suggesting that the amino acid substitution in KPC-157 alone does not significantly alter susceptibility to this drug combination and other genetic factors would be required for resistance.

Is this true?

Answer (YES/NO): YES